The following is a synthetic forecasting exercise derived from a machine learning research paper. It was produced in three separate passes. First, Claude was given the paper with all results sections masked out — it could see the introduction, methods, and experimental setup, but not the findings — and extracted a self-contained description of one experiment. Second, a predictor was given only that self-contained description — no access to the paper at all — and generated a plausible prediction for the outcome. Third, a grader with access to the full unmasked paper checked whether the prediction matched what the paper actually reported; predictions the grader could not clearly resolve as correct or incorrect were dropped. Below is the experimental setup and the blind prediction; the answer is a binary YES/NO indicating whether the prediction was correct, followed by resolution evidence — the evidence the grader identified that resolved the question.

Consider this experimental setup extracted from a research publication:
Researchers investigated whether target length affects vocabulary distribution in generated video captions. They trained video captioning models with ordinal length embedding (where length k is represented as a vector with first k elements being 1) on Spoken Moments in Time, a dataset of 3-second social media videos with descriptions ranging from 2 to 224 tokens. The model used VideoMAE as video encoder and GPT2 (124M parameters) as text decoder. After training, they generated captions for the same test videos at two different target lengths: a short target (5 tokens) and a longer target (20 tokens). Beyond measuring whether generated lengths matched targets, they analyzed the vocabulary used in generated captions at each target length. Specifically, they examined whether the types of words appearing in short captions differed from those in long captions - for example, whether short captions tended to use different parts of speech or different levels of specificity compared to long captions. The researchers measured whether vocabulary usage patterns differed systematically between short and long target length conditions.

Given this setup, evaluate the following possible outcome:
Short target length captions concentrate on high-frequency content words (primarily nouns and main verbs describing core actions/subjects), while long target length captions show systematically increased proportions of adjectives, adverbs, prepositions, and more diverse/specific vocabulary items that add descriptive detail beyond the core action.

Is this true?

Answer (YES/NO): NO